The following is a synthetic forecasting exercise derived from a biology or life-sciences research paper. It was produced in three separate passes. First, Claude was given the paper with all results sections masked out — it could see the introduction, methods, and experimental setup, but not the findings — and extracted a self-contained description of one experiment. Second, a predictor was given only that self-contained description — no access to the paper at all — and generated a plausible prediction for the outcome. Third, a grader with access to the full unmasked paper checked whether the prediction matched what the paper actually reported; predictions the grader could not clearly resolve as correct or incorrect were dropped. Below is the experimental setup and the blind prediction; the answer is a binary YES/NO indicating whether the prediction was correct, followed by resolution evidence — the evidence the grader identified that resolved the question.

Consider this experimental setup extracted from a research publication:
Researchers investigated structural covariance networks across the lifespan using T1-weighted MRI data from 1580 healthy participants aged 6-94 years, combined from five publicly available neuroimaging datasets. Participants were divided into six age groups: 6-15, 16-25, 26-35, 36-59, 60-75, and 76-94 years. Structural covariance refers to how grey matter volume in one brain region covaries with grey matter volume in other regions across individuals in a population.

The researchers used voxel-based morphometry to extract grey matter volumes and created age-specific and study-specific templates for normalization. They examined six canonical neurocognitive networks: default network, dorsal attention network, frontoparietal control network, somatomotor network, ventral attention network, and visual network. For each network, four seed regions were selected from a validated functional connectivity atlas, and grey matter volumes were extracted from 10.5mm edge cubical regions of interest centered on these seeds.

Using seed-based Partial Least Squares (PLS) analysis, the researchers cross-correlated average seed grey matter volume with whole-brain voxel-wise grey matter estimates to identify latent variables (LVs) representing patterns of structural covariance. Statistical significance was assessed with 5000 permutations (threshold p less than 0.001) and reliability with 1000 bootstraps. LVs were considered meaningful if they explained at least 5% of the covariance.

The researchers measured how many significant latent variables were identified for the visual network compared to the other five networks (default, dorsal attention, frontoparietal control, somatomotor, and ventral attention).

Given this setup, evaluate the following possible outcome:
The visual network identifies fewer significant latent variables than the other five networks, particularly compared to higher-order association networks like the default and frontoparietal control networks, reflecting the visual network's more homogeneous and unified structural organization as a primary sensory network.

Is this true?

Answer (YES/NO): YES